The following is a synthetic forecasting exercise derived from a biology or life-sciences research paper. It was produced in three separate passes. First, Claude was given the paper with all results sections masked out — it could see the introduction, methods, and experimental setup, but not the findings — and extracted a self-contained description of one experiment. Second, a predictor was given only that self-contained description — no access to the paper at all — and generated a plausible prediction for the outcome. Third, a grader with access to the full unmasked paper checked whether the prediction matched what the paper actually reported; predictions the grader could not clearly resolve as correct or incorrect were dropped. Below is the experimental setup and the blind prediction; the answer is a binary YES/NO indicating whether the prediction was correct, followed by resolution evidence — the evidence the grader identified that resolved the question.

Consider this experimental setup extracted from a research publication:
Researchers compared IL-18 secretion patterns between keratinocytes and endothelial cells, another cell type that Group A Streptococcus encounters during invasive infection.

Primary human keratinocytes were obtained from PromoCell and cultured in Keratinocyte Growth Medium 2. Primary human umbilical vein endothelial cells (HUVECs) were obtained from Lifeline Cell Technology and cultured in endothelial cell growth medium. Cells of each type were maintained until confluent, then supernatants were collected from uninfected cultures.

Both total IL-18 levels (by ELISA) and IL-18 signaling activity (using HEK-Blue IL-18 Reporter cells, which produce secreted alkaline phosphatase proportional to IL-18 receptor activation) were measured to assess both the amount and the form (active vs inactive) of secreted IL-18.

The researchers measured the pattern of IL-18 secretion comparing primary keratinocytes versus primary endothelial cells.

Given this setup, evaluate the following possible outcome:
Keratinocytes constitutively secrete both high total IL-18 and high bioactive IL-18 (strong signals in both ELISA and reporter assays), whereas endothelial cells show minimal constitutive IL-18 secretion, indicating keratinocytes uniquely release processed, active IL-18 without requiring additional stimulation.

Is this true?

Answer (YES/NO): NO